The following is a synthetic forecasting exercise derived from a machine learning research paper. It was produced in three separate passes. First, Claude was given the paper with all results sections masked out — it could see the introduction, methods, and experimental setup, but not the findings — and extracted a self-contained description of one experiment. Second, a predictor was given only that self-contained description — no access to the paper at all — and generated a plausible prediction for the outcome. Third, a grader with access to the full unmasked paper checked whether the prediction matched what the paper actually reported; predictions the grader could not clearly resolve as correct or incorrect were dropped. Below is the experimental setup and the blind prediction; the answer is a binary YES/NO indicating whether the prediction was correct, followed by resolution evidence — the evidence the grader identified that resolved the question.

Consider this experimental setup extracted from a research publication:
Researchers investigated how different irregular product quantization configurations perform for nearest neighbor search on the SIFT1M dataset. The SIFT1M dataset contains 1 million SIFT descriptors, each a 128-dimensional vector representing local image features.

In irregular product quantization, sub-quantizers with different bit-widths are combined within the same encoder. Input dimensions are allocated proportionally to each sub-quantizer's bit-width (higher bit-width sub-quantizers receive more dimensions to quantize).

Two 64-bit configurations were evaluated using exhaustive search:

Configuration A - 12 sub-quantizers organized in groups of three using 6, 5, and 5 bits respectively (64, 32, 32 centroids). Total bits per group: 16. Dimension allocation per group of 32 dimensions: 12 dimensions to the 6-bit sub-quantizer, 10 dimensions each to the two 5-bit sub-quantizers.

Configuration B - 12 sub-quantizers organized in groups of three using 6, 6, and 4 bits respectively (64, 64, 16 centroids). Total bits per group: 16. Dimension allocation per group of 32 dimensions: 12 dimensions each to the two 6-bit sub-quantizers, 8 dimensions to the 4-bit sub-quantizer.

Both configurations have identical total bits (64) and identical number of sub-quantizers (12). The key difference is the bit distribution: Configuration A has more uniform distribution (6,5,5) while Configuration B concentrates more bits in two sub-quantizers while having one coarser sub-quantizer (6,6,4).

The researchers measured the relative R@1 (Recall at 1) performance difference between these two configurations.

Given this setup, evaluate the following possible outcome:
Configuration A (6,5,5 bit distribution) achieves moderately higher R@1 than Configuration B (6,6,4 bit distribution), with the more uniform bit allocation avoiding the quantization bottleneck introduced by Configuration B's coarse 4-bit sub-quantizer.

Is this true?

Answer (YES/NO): NO